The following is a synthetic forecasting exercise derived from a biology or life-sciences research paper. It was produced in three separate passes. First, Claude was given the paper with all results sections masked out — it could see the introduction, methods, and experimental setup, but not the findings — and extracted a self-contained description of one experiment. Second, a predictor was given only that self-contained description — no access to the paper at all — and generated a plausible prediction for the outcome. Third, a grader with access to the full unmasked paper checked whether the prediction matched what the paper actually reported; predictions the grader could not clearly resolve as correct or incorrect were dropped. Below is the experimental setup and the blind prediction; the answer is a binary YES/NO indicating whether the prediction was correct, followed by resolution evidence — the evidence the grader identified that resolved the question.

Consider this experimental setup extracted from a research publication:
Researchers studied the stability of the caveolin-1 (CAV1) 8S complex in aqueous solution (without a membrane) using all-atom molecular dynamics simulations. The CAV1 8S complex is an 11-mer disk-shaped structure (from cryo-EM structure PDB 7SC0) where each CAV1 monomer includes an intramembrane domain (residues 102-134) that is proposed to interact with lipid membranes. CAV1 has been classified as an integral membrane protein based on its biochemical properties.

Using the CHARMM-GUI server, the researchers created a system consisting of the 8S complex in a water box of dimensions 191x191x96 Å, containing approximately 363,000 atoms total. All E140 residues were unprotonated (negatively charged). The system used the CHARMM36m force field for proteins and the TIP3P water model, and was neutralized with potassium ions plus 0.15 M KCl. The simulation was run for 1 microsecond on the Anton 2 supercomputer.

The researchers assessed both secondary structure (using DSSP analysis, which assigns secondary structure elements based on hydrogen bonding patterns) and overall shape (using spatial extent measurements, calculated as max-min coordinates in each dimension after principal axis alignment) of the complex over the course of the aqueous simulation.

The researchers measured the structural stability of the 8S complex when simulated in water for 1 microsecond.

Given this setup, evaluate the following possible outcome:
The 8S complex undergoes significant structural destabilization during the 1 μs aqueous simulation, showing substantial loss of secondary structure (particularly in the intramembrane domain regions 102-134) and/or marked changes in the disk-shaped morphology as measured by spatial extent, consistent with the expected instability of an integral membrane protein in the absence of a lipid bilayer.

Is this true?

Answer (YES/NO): NO